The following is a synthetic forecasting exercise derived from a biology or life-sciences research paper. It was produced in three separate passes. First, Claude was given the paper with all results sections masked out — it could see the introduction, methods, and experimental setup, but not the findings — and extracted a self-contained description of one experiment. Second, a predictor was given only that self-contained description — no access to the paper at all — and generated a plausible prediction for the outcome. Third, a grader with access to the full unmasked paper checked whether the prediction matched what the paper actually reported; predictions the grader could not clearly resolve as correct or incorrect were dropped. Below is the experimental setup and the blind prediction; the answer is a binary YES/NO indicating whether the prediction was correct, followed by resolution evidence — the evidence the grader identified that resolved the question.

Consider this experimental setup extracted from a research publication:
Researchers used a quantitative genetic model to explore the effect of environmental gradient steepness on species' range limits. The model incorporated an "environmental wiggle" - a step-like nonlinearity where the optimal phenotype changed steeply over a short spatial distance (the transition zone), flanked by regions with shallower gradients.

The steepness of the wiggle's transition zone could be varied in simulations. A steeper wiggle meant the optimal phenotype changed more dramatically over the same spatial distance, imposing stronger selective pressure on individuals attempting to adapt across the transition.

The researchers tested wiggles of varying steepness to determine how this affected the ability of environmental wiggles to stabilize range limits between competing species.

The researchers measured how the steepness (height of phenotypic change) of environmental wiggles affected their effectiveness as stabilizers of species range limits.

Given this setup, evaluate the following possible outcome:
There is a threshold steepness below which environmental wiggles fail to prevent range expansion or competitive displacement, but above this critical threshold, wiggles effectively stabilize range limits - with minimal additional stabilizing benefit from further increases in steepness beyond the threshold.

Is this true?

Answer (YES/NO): NO